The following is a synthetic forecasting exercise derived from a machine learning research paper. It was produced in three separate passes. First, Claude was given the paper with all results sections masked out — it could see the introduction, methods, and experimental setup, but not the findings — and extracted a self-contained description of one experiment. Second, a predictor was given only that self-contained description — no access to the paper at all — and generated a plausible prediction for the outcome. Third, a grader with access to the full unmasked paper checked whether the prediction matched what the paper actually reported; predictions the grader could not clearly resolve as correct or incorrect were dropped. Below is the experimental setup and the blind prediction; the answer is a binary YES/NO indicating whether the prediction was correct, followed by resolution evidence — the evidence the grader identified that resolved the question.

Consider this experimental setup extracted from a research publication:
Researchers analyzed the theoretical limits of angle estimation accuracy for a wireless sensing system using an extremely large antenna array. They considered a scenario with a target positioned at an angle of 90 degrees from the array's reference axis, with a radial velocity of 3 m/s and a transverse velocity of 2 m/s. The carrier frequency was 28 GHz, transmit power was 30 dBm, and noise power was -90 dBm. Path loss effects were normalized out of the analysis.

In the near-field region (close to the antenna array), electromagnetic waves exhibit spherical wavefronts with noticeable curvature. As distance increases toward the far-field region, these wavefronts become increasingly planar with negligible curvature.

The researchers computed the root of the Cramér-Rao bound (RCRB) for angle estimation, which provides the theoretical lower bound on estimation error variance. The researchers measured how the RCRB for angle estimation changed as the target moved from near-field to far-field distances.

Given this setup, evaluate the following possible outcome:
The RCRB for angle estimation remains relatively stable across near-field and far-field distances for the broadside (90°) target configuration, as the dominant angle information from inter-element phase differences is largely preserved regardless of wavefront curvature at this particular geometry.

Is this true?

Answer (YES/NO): NO